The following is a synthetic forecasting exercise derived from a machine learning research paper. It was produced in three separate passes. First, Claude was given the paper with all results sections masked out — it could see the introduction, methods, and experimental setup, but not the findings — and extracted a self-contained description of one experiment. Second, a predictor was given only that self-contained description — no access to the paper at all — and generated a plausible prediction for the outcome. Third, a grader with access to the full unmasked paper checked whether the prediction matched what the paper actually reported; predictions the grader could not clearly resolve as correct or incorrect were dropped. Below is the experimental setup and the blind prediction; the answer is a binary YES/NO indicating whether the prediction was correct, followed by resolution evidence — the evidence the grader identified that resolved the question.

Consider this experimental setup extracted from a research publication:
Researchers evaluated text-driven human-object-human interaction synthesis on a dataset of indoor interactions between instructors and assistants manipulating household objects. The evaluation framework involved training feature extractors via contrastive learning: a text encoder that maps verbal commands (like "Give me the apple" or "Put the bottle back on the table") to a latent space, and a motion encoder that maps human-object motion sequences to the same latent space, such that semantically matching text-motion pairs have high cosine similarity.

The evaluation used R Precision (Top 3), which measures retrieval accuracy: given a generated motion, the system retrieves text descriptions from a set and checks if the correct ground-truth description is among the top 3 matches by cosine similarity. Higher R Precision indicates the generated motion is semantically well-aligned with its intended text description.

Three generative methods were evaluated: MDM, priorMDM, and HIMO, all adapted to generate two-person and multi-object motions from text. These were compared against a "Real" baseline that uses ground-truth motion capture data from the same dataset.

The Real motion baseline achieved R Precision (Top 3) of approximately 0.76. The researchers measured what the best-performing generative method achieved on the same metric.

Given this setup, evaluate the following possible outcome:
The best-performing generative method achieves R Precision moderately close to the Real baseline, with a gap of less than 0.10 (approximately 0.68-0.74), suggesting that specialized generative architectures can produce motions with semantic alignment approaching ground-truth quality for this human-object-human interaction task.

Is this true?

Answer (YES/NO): NO